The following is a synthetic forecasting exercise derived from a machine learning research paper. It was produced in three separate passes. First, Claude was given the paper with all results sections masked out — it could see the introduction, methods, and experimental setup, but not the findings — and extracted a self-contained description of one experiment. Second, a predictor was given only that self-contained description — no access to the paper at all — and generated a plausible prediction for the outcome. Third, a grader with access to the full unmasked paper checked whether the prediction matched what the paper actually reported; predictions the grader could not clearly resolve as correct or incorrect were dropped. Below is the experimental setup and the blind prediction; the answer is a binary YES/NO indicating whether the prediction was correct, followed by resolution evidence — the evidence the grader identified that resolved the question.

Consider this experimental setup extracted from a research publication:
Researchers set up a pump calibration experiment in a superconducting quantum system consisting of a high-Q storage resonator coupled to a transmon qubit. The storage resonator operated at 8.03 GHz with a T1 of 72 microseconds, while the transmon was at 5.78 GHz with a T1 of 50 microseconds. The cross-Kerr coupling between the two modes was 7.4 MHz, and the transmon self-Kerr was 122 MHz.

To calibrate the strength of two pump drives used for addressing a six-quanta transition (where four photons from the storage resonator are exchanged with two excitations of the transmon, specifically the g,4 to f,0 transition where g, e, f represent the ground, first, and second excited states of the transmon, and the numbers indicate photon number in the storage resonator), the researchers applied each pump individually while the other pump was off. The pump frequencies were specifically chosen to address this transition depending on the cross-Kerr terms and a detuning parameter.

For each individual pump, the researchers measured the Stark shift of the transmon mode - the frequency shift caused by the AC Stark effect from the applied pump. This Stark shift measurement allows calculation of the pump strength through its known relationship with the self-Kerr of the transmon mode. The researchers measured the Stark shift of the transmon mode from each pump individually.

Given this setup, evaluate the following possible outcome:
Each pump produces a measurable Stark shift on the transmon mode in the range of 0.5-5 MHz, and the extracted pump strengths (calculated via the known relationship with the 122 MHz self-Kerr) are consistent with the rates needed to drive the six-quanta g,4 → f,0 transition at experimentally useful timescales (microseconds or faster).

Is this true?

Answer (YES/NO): NO